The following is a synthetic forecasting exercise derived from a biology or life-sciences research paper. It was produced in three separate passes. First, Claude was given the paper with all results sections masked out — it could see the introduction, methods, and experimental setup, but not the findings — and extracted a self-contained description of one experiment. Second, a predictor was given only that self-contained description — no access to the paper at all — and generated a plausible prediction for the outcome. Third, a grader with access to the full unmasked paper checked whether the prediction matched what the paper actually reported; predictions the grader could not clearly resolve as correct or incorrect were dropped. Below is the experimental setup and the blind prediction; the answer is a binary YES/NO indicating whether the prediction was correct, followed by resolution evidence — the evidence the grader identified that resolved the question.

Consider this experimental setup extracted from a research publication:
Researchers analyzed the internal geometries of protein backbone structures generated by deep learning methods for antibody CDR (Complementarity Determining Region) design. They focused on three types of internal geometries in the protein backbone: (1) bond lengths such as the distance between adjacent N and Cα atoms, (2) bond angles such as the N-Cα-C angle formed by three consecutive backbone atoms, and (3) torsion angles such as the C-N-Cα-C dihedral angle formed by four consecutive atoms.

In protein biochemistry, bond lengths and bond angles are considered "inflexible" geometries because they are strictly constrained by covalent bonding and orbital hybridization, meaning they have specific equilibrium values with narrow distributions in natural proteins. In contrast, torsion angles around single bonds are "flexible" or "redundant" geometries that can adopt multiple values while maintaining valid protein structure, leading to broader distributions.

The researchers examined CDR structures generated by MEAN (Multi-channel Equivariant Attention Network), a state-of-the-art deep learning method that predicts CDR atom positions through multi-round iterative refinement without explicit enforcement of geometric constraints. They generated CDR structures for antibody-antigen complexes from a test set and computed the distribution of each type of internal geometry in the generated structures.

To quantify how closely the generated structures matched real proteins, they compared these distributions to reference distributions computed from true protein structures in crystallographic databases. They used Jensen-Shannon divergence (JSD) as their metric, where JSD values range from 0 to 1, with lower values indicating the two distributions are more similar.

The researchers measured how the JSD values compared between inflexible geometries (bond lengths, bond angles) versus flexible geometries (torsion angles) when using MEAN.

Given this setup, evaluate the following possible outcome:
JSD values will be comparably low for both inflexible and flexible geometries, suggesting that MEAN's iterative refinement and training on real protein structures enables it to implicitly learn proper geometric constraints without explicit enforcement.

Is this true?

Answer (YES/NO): NO